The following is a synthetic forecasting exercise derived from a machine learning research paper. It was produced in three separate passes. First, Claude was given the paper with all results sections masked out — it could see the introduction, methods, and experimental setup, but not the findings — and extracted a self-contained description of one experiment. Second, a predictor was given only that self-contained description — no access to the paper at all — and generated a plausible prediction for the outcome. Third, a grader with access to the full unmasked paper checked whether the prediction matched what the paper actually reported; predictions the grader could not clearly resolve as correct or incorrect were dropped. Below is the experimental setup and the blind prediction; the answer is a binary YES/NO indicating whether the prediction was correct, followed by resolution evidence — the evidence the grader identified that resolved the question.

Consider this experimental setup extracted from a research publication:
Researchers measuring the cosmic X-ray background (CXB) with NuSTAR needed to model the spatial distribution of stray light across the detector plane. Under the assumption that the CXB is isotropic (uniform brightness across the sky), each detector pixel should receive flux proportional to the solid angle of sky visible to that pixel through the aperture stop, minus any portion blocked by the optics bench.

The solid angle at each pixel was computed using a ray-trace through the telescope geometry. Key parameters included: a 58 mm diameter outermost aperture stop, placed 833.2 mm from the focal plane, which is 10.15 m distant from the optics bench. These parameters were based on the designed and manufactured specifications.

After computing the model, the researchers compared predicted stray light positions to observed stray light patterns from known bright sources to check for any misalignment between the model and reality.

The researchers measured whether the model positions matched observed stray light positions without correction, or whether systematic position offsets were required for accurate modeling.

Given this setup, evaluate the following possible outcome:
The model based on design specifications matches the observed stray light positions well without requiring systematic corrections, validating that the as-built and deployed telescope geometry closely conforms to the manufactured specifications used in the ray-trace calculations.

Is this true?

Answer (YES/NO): NO